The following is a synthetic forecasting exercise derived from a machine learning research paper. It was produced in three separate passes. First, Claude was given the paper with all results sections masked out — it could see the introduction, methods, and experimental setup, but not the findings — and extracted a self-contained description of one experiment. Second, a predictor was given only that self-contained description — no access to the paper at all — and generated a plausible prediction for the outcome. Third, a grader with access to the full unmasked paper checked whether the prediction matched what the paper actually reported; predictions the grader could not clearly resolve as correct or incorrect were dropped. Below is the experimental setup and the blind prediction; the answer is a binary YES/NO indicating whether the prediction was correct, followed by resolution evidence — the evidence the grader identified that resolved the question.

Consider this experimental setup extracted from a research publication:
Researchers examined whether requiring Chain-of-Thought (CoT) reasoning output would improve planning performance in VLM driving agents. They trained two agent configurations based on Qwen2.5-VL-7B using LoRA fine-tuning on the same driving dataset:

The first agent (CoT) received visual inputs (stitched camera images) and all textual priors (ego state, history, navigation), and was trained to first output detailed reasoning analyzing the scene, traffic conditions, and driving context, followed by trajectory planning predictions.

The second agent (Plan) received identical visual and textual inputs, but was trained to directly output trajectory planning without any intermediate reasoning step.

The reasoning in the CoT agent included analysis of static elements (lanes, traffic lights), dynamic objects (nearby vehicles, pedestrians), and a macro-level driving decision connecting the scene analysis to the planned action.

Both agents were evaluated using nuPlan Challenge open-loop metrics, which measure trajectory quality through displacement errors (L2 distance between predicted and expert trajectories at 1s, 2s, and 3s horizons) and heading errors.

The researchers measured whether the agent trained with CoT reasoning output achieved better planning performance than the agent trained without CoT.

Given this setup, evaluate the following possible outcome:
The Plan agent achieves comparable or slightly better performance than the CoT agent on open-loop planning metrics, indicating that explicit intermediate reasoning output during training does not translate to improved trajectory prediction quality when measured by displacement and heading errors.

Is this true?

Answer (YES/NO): YES